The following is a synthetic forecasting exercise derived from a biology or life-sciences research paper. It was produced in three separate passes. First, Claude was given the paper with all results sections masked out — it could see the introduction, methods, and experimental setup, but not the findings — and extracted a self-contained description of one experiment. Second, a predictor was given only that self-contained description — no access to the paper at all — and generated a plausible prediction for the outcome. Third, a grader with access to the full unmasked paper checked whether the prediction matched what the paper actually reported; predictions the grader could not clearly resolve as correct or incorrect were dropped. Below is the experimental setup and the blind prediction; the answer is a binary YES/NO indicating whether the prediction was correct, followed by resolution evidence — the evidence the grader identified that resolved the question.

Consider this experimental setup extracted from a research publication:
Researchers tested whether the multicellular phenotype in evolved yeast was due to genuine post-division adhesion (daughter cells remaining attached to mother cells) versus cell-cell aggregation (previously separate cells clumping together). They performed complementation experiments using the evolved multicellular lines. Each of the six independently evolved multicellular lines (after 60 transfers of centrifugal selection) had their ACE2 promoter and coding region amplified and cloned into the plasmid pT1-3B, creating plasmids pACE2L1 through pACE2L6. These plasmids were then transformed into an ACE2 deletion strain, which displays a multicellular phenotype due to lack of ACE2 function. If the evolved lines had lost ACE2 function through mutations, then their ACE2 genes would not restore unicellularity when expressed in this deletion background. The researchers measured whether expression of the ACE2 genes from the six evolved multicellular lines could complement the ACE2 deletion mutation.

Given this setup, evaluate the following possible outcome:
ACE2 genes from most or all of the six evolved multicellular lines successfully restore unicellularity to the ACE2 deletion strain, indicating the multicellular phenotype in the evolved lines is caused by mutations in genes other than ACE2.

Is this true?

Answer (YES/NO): NO